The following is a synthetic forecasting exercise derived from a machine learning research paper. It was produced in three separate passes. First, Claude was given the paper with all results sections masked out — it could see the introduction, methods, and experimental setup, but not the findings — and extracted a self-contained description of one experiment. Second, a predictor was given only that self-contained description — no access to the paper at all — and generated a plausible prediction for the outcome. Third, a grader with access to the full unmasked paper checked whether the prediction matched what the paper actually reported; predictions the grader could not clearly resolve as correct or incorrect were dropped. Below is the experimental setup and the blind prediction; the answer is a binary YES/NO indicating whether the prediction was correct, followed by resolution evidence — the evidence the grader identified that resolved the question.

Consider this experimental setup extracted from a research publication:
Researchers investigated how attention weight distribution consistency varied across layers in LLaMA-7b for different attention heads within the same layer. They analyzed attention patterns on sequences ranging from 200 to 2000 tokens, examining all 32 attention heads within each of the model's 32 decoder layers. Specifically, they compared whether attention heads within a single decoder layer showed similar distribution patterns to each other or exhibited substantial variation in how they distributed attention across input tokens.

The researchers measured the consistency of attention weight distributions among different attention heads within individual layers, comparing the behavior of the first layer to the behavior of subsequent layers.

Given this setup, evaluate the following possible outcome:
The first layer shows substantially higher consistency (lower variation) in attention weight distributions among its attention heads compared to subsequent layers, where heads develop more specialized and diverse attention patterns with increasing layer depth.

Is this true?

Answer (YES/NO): NO